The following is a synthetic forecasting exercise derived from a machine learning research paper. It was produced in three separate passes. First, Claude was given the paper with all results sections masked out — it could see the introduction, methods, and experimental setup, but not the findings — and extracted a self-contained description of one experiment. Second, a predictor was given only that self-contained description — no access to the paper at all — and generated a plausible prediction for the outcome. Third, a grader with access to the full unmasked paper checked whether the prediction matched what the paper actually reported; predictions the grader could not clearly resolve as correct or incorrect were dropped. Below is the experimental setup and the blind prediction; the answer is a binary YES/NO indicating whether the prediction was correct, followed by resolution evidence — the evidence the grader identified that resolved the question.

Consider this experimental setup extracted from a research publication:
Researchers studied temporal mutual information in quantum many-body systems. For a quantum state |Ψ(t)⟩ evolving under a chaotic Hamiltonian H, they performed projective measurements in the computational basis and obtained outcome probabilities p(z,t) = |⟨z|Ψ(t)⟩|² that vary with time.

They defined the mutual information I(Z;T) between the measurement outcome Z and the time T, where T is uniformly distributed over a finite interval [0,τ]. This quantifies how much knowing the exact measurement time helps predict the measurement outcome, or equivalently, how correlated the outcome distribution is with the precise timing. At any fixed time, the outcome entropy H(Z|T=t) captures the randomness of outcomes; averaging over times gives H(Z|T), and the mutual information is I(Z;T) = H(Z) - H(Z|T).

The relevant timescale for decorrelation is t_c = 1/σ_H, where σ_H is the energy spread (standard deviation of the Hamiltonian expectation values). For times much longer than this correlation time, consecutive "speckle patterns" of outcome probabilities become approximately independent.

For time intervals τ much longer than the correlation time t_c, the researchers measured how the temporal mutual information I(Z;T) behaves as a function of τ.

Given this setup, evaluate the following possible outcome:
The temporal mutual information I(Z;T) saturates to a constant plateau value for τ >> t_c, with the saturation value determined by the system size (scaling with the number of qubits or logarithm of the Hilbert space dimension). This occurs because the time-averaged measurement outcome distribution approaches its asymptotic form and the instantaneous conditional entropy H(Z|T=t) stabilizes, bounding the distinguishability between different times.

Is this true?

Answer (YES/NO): NO